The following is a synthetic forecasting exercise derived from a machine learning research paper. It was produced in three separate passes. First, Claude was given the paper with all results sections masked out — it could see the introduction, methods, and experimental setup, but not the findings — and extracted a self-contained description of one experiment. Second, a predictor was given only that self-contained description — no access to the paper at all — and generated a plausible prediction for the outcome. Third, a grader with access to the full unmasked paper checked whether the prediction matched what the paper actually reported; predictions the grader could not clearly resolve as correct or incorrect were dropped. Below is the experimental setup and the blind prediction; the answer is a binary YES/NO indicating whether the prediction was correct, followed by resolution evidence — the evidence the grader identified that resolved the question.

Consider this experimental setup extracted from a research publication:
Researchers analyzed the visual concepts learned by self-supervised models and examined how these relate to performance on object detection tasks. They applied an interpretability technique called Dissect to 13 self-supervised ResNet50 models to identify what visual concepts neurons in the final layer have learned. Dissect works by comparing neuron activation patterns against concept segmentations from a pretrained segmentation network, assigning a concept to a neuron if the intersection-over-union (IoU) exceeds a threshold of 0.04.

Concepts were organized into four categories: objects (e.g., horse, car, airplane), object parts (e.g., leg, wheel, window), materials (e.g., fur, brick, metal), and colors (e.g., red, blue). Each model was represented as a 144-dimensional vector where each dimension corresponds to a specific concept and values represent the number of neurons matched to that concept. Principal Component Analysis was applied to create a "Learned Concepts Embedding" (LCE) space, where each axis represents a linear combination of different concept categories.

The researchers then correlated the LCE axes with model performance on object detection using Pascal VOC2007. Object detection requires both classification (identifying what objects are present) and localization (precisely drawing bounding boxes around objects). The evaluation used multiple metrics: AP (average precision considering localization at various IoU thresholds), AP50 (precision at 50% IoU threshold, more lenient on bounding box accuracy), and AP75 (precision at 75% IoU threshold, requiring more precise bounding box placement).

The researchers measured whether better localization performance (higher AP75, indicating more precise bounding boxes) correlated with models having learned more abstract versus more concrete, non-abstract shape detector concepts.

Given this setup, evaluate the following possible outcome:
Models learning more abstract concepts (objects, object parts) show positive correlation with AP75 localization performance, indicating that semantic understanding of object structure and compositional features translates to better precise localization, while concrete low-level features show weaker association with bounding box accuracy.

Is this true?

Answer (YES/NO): NO